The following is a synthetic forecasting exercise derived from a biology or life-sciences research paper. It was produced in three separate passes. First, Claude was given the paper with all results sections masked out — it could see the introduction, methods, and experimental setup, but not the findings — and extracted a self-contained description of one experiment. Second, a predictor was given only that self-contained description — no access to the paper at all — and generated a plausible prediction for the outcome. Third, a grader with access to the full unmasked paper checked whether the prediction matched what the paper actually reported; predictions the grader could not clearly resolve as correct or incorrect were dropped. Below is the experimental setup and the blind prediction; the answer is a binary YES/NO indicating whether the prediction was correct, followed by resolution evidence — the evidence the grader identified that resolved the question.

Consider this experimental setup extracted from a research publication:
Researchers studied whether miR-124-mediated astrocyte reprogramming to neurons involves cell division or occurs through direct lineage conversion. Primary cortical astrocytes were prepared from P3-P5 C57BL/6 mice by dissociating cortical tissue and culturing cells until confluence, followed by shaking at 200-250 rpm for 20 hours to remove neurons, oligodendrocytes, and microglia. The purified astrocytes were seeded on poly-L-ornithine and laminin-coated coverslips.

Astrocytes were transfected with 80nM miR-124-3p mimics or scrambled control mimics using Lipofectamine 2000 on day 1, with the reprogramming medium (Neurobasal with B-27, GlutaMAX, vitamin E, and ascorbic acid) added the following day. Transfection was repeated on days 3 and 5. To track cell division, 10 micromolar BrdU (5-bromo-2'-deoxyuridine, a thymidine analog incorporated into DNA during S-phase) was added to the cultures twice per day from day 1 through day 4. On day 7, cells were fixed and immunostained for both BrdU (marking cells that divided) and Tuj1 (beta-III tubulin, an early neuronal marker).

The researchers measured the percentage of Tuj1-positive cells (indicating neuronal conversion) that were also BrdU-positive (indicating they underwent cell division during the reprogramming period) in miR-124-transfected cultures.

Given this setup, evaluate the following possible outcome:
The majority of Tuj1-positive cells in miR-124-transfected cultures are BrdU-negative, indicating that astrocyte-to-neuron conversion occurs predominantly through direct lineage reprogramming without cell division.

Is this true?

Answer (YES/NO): NO